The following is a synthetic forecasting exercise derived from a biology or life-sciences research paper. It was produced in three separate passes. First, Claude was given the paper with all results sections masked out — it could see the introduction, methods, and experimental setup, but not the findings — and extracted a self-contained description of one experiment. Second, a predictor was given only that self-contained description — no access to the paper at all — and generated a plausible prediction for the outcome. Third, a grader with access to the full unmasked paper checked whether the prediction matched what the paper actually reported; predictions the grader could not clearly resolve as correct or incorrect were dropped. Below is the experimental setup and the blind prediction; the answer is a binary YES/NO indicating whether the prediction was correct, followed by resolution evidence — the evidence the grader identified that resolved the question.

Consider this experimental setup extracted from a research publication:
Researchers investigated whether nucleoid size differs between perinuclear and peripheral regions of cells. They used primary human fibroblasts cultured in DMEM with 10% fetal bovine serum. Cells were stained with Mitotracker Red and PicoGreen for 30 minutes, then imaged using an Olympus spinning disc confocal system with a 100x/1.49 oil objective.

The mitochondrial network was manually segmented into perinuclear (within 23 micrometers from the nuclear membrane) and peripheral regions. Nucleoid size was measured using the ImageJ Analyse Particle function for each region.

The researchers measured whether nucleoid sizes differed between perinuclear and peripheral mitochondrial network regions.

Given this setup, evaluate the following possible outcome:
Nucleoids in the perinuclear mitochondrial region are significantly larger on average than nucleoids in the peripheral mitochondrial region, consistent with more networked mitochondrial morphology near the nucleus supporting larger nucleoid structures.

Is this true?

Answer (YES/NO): NO